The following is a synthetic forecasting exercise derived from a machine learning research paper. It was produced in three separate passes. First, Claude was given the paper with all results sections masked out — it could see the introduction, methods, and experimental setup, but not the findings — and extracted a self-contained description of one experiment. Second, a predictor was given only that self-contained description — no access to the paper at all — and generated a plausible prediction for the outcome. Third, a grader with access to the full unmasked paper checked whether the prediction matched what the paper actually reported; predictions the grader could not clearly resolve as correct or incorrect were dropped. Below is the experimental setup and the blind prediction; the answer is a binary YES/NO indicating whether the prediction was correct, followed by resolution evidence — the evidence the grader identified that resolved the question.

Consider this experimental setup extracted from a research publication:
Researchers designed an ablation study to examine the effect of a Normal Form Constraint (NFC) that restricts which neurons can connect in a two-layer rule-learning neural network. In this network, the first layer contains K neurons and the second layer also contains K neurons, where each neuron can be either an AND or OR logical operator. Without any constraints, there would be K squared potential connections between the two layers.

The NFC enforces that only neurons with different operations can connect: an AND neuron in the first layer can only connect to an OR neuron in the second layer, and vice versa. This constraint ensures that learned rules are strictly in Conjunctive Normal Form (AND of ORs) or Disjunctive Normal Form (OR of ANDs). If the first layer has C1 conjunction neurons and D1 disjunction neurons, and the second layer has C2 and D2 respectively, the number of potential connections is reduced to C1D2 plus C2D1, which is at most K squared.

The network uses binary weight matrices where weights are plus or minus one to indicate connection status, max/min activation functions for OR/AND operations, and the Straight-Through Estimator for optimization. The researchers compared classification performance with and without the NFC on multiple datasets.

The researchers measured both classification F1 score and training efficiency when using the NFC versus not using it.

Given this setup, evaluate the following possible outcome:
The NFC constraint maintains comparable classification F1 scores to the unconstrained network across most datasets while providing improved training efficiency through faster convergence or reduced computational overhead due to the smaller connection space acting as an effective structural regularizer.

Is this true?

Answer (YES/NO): NO